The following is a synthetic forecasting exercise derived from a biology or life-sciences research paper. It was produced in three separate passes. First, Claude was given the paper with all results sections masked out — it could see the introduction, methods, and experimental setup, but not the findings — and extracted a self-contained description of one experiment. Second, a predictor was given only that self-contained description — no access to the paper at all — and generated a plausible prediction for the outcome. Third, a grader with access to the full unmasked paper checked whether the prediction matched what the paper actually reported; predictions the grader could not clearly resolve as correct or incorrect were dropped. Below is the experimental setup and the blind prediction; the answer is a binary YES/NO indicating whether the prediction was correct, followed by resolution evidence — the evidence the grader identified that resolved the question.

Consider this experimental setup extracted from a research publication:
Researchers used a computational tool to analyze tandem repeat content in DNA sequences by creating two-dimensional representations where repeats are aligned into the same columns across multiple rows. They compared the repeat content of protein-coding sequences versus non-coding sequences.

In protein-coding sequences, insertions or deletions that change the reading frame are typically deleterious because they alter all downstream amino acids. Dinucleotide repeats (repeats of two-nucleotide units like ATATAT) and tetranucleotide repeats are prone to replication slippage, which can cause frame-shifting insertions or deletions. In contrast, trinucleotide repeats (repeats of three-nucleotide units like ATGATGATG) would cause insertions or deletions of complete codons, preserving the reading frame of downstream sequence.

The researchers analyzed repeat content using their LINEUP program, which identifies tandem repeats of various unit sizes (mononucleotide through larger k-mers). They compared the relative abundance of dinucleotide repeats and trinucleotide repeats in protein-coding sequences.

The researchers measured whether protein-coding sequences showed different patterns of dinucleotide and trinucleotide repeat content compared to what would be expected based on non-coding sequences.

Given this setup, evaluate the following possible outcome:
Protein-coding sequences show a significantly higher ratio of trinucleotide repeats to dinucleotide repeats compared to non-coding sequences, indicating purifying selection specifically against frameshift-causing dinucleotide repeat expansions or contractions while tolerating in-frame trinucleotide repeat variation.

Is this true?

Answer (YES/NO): YES